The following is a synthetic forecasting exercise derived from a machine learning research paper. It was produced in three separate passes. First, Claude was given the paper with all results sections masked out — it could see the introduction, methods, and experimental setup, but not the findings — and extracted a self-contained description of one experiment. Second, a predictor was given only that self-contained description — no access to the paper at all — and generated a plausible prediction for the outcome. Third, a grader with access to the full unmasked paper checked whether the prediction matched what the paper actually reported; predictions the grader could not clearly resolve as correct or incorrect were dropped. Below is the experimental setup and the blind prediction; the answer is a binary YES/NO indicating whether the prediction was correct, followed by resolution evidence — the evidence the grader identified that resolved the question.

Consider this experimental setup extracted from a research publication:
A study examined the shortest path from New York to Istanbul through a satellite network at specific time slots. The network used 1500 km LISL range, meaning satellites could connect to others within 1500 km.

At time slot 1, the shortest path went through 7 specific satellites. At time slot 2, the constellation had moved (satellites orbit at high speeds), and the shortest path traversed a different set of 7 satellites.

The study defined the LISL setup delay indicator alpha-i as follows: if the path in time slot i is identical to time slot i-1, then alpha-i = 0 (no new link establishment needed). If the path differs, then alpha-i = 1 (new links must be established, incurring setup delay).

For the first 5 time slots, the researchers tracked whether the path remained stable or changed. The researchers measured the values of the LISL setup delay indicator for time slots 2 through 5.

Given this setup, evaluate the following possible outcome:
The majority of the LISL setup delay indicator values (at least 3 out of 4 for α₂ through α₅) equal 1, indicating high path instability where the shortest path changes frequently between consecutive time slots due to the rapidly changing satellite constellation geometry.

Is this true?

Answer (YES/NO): NO